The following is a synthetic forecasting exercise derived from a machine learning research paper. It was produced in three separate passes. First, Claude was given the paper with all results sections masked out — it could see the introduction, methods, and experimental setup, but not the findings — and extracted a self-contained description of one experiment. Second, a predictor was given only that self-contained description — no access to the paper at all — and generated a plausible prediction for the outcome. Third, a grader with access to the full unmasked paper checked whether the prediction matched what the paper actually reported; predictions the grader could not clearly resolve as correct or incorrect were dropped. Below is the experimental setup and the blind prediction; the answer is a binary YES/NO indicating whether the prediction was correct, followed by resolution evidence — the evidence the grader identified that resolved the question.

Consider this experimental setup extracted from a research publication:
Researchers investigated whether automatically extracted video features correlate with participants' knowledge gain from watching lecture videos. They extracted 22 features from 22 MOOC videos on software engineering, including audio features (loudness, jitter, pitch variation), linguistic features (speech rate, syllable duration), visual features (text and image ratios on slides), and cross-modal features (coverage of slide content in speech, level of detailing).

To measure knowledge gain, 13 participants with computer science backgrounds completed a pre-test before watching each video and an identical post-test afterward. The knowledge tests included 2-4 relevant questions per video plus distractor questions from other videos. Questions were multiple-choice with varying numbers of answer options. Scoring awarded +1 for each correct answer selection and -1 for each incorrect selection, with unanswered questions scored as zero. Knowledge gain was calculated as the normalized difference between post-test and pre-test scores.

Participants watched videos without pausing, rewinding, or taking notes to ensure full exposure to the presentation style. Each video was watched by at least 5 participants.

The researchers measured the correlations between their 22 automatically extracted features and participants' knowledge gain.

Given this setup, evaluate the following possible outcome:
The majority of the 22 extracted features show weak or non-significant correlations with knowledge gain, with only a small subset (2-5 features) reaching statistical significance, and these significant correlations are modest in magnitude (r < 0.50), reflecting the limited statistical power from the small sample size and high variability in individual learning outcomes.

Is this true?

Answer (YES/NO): NO